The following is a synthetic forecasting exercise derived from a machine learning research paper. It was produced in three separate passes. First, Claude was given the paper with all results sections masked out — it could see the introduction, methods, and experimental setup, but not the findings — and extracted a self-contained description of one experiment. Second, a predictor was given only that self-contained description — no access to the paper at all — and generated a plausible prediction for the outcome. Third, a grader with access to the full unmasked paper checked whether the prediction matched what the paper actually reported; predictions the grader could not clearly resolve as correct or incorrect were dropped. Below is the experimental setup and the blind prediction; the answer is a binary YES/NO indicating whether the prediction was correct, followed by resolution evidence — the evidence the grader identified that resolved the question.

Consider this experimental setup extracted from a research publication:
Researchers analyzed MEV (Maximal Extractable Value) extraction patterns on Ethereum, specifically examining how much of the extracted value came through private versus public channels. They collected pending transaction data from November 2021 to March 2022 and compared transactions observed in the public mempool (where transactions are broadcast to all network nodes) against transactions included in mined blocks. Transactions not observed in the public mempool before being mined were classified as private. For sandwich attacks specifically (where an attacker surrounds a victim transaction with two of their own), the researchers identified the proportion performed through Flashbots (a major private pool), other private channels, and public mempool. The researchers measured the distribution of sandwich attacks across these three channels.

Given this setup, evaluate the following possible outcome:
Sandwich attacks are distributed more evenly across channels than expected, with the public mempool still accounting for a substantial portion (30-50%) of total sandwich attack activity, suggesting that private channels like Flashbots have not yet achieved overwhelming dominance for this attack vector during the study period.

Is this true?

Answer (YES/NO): NO